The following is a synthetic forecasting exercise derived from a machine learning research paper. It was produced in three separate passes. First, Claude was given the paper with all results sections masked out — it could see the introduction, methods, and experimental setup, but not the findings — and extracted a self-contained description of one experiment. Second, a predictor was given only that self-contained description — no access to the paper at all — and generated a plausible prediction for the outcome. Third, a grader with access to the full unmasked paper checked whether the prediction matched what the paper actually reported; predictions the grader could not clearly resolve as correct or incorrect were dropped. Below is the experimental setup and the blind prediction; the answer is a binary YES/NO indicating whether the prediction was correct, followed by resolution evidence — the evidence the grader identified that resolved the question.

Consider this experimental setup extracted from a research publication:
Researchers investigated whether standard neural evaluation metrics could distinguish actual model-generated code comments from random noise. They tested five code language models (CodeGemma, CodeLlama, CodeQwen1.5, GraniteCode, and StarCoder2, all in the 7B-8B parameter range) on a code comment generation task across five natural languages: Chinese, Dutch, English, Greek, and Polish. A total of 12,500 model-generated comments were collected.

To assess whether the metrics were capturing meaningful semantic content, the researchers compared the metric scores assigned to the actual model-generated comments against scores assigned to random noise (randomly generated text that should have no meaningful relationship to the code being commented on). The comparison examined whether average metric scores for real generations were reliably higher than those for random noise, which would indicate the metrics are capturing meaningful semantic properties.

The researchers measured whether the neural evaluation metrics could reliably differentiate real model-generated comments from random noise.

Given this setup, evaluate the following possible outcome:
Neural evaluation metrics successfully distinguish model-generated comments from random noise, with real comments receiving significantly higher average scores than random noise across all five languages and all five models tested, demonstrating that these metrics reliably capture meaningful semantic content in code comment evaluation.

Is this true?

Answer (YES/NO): NO